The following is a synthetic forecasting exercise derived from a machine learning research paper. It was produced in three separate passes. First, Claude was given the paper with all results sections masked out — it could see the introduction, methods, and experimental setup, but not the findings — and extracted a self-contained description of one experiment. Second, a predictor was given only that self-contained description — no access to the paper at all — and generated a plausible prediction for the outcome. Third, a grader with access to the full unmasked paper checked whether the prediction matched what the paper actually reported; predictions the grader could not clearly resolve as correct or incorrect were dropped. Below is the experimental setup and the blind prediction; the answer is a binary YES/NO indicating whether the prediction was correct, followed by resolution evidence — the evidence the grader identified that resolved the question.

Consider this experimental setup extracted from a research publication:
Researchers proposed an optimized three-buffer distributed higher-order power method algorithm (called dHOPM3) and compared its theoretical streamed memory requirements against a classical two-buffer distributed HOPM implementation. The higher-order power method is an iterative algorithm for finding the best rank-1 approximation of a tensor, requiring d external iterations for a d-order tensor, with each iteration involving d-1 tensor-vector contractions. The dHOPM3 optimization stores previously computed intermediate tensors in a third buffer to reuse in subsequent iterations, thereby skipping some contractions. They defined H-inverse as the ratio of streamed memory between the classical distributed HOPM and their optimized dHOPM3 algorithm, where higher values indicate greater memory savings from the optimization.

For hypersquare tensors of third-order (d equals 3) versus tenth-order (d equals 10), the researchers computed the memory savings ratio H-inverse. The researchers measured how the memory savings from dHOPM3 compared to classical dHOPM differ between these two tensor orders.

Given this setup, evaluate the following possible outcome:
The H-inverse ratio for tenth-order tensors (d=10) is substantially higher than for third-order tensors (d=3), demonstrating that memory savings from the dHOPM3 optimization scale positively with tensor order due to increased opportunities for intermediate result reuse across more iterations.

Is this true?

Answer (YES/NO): YES